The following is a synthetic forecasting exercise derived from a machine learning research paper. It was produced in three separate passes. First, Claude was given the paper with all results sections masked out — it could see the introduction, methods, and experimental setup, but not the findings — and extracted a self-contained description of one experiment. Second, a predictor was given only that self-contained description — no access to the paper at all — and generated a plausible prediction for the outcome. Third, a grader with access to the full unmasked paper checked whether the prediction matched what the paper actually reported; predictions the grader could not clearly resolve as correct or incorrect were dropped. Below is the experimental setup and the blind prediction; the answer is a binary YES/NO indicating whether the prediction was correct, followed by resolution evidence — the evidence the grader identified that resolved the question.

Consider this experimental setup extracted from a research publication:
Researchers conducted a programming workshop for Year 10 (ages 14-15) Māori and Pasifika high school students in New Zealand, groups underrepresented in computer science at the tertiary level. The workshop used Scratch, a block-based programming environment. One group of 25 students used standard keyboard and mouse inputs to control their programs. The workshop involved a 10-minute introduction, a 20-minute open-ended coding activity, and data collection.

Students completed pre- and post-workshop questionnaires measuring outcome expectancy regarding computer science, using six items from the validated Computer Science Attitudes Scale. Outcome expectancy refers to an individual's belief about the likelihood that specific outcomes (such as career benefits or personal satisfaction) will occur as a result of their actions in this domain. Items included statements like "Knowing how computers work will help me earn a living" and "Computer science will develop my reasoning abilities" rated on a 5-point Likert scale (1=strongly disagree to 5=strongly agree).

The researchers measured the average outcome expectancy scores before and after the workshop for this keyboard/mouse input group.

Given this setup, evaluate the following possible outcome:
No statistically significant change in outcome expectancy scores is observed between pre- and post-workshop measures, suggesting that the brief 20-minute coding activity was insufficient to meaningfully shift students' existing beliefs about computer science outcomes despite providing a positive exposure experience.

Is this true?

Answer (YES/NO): YES